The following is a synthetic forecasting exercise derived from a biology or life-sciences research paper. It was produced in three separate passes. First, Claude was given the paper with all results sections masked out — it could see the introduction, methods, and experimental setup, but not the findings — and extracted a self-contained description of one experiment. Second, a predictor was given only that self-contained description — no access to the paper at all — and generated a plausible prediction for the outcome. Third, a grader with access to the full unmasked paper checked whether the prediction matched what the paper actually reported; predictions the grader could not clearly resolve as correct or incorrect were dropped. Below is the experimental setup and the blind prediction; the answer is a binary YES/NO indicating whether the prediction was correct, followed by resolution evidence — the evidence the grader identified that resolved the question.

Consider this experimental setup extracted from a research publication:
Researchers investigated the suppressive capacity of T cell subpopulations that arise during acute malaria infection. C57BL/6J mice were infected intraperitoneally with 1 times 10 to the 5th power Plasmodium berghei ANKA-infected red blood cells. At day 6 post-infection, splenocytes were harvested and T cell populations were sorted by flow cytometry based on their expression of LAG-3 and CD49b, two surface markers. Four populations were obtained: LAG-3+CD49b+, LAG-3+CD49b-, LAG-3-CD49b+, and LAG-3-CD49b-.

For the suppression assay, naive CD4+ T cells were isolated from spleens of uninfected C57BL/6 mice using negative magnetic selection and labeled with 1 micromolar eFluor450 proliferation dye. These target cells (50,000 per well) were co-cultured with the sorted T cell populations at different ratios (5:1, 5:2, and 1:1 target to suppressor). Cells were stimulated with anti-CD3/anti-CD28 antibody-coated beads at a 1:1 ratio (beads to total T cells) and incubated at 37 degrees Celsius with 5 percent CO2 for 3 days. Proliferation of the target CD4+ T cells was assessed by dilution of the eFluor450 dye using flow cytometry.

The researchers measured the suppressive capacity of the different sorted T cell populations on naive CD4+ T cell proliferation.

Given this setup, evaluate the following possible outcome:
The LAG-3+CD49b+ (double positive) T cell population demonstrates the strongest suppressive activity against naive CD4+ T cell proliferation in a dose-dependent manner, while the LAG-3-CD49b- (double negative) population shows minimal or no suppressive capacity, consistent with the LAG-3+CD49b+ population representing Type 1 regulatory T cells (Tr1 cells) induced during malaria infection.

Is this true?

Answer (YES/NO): NO